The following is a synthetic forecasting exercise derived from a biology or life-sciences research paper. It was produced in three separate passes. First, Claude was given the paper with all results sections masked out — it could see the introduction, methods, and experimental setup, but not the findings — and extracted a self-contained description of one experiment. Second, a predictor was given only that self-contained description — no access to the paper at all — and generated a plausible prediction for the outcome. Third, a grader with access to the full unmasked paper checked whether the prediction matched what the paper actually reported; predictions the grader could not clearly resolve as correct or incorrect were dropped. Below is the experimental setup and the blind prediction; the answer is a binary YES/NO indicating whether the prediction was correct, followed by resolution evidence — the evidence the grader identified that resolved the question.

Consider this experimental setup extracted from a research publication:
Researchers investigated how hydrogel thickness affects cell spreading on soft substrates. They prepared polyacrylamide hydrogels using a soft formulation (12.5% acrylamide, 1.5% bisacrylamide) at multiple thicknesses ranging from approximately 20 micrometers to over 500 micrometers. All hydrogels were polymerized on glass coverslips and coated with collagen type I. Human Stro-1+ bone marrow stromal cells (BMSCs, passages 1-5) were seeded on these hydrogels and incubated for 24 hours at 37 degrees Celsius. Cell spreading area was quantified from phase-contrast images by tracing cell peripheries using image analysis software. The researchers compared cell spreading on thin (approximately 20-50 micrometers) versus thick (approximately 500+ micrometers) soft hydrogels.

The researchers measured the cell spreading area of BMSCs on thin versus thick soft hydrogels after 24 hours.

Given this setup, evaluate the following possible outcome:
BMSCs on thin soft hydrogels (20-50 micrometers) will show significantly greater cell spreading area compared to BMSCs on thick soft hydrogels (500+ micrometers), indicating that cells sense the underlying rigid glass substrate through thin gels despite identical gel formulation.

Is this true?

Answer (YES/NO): YES